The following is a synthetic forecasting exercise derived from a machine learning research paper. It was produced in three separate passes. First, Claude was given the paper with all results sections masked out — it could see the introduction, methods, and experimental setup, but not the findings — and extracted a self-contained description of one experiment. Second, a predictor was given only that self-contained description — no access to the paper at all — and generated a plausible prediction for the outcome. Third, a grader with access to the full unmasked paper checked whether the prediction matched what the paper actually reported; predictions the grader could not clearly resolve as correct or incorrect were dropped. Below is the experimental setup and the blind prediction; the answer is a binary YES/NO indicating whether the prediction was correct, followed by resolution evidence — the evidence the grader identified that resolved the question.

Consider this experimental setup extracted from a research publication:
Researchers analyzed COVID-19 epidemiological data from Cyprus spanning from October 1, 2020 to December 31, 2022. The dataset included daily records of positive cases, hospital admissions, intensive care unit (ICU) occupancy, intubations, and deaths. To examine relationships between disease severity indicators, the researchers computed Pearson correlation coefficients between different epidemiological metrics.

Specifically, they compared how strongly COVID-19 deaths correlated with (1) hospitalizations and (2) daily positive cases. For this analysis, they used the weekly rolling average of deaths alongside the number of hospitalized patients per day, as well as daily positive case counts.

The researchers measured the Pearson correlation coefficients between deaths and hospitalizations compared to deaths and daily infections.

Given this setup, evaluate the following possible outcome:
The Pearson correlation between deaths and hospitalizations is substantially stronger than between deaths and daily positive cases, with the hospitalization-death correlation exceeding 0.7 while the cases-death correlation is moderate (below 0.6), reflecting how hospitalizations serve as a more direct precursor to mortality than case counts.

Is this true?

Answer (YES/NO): NO